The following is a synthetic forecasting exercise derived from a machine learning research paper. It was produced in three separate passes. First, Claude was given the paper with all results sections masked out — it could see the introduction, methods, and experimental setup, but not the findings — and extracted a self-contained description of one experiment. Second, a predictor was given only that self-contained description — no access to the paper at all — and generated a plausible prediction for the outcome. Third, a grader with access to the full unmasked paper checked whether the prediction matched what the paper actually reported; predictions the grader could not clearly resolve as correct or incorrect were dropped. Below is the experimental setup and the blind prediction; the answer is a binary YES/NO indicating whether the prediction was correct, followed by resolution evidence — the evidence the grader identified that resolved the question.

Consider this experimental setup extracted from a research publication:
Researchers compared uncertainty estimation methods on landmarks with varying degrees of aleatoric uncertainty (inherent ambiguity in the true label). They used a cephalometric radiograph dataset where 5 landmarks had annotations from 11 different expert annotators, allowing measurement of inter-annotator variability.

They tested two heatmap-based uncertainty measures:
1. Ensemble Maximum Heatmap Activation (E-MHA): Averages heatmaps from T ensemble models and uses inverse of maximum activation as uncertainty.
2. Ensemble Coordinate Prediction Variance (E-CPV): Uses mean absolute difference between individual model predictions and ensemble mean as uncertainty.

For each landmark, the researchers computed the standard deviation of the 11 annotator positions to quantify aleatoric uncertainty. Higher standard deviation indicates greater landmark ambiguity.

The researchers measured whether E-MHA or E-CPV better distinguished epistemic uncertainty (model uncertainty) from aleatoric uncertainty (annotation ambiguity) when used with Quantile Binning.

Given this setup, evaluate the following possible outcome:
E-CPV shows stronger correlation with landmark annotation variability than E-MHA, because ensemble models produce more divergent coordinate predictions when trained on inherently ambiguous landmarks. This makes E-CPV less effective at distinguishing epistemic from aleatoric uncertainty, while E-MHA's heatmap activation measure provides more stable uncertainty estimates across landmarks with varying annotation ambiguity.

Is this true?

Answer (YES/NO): NO